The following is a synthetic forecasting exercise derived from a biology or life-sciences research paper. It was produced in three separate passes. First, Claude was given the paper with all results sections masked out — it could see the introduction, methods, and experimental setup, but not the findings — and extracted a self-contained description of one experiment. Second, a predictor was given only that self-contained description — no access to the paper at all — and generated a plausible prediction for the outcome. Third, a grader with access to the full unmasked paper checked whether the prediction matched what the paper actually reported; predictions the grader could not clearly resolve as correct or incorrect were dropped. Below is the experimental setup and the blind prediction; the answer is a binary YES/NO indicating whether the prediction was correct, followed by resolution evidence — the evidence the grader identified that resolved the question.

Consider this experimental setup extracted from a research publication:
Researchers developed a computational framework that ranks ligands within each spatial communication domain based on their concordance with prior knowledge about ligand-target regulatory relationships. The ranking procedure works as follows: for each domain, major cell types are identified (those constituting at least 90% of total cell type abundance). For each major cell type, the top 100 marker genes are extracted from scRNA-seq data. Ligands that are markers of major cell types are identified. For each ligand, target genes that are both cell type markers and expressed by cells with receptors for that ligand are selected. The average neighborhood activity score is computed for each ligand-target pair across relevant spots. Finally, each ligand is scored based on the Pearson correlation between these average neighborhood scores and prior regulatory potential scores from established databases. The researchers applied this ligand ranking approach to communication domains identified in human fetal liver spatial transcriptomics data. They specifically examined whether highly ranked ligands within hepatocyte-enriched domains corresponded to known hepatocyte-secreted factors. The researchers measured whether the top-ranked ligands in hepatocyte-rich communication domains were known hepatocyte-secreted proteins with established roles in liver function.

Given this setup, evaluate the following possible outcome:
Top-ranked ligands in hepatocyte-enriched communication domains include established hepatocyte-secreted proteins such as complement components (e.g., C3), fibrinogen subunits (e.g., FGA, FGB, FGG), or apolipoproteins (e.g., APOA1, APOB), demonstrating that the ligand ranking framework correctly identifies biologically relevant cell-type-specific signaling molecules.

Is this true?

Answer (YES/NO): NO